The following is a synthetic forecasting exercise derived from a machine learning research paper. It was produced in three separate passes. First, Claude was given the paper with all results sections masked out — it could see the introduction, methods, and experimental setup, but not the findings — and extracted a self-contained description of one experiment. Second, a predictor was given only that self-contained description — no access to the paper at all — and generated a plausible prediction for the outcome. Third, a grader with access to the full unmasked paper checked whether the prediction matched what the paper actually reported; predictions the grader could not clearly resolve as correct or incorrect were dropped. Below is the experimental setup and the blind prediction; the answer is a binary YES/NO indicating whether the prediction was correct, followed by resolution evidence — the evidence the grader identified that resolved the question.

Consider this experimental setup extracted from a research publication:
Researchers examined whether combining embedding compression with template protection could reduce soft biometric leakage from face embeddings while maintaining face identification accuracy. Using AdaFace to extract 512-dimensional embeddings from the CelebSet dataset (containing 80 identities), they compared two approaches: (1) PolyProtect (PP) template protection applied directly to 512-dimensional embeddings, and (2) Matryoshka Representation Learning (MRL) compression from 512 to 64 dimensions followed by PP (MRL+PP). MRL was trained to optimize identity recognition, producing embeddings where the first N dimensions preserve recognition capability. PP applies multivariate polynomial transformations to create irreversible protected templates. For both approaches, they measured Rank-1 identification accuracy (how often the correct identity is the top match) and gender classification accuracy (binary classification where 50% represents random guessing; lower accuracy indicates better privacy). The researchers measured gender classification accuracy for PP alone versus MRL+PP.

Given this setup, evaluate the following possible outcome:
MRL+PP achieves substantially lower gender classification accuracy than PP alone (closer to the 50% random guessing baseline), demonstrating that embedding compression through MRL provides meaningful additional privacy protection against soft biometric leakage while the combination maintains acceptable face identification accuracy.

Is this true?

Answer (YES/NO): NO